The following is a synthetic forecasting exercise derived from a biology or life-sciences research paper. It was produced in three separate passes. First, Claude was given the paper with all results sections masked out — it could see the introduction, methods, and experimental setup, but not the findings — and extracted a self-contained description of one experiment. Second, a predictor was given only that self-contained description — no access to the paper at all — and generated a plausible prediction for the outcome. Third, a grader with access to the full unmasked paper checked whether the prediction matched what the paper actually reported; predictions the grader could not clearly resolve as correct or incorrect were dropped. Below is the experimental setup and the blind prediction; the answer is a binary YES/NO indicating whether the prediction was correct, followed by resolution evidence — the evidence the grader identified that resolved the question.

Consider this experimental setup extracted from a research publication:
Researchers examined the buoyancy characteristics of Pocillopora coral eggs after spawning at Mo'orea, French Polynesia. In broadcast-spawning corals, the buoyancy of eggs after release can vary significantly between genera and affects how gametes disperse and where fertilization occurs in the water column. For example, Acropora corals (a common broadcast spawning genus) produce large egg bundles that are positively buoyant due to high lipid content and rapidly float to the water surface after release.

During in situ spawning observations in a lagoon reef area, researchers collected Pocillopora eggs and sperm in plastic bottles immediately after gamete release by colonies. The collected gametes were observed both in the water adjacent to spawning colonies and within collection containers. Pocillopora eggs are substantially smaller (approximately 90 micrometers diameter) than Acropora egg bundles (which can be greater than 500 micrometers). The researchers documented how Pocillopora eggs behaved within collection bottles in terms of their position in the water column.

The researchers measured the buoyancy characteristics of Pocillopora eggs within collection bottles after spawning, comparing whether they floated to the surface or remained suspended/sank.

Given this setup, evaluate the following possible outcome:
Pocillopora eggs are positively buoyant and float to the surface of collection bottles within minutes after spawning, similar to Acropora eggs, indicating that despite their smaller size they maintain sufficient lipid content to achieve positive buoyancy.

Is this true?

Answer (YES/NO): NO